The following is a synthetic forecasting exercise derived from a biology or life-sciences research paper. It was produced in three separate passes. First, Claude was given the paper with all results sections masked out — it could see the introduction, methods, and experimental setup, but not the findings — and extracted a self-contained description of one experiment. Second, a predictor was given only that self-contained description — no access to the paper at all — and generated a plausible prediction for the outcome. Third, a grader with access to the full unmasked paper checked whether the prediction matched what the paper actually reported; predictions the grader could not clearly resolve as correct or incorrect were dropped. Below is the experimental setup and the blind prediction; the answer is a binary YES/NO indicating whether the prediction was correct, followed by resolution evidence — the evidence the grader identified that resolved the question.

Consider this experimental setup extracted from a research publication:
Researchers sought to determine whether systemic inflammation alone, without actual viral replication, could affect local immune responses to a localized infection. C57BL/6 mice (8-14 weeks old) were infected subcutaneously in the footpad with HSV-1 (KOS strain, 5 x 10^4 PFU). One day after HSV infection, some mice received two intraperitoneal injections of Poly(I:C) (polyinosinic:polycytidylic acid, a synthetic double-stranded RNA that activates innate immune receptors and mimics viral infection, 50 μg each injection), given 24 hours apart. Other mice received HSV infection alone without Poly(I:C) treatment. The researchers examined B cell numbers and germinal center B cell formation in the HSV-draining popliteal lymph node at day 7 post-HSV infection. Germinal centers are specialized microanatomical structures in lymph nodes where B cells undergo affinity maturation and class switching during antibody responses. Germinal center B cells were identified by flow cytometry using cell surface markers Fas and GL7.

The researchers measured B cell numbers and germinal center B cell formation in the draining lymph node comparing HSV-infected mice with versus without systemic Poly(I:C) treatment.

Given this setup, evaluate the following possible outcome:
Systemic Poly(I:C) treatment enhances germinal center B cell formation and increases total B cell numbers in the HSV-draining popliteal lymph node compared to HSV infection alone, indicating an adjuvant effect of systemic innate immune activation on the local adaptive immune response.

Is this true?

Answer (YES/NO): NO